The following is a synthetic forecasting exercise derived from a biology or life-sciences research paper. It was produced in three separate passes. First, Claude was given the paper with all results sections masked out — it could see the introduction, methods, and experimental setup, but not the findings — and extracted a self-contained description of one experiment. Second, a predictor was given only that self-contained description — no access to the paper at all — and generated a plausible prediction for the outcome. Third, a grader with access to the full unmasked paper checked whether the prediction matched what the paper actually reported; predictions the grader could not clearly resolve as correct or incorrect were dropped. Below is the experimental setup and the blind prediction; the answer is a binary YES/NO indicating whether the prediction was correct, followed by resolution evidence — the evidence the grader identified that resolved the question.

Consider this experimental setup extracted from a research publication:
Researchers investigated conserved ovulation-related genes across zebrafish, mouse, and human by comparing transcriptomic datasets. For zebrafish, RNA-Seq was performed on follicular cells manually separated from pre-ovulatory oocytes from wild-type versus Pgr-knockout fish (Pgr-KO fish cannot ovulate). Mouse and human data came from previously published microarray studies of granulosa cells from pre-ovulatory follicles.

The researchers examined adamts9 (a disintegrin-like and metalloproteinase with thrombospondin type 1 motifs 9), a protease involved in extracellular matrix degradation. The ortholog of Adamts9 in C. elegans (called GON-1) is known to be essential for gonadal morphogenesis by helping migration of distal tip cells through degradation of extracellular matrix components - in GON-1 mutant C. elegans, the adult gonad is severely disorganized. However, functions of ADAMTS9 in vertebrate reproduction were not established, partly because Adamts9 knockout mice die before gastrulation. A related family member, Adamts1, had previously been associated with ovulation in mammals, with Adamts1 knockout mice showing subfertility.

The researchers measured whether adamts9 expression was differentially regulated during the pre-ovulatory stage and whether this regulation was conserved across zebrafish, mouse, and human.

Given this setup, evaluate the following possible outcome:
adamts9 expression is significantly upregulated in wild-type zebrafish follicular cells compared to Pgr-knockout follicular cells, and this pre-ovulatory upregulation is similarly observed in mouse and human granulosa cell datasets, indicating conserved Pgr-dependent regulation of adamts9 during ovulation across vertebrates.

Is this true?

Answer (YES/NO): YES